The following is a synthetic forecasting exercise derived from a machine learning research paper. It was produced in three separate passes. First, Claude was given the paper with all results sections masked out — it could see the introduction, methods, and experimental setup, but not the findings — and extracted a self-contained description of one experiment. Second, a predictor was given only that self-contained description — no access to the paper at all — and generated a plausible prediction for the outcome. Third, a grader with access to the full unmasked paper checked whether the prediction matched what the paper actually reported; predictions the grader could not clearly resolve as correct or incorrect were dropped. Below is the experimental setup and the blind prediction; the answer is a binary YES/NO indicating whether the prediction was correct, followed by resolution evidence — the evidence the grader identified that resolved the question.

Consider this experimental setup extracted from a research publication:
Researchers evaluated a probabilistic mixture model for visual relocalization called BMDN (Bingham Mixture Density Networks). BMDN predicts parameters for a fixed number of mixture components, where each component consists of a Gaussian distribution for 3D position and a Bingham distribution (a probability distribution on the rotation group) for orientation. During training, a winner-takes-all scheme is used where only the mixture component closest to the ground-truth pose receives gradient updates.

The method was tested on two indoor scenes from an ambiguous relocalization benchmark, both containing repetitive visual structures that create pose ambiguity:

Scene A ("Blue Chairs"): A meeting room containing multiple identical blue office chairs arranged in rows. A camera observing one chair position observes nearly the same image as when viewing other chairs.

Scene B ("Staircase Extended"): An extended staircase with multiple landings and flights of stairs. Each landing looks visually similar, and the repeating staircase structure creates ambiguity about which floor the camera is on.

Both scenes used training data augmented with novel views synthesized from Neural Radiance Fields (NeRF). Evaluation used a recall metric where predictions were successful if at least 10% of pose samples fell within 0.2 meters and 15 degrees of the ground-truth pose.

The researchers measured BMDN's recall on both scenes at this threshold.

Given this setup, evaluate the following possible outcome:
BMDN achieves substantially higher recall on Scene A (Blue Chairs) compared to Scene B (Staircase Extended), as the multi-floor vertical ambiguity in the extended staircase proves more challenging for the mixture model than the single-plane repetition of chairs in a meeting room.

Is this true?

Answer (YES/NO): YES